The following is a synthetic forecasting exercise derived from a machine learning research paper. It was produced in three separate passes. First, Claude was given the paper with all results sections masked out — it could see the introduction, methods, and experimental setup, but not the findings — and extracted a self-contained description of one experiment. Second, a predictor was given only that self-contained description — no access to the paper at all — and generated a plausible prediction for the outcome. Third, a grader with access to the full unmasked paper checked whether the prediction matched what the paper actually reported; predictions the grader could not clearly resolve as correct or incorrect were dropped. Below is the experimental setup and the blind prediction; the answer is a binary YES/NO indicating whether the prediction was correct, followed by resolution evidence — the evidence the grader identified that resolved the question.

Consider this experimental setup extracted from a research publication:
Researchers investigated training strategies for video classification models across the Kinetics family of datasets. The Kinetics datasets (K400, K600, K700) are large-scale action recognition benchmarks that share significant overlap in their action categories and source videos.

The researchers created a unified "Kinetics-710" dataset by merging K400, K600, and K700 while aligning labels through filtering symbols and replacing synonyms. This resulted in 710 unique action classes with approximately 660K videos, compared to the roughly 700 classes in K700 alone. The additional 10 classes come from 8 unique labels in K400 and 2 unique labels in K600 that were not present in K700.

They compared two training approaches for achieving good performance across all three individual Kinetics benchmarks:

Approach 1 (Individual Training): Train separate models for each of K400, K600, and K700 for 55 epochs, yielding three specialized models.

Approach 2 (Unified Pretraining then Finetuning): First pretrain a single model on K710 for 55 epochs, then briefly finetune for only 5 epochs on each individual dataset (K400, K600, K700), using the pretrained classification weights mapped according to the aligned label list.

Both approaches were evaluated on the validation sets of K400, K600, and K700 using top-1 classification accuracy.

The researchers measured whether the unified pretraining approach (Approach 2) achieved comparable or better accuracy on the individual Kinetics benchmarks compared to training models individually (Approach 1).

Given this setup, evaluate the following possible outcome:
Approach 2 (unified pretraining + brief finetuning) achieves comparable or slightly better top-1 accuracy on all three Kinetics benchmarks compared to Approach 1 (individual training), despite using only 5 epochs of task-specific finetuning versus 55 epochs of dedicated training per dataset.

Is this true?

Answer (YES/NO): YES